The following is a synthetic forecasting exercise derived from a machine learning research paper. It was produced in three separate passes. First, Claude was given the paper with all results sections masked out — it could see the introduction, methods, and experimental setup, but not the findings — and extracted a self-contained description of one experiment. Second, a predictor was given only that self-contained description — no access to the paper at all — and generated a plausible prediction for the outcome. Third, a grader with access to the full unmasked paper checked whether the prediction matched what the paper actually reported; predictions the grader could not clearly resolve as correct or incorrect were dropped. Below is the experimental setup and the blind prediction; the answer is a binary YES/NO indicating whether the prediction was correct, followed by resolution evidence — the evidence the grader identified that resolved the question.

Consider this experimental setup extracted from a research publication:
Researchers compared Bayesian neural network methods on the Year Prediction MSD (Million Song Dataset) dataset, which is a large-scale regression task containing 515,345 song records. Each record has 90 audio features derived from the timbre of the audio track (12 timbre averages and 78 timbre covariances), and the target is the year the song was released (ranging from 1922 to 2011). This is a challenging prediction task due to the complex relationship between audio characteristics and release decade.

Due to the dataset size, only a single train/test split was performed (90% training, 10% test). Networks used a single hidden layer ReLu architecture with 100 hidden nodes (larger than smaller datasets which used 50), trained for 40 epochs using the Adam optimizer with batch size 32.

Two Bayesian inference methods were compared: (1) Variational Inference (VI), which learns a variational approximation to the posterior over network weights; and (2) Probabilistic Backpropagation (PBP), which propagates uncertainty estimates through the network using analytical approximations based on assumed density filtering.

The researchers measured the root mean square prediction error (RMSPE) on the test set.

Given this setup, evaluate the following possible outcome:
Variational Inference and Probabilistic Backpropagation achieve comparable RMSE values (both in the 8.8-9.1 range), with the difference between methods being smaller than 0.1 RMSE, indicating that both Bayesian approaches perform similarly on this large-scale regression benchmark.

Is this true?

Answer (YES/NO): NO